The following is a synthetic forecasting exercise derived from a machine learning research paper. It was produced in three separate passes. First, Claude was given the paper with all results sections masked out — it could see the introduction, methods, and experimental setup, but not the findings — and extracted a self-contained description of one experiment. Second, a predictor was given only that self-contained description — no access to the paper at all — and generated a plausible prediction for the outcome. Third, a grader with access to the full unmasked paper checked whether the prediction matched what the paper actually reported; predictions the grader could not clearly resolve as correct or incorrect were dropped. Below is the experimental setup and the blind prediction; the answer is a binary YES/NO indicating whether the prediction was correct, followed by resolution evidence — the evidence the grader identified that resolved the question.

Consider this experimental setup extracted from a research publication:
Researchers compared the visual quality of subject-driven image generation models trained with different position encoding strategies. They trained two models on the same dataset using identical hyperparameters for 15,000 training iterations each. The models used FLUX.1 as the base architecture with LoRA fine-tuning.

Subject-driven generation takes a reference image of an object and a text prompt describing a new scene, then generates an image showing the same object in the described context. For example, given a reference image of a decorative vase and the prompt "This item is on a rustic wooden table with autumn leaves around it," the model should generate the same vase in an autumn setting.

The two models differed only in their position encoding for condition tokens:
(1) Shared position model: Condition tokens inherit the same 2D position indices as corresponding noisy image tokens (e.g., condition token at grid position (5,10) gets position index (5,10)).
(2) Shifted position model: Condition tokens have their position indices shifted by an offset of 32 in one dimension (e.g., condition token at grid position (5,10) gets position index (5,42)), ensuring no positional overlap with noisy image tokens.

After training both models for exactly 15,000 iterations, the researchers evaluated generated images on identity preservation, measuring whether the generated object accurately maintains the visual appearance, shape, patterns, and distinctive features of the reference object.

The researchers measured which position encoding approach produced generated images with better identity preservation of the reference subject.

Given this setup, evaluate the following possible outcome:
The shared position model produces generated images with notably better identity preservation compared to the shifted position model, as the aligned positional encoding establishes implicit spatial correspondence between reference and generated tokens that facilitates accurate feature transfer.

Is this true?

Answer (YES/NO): NO